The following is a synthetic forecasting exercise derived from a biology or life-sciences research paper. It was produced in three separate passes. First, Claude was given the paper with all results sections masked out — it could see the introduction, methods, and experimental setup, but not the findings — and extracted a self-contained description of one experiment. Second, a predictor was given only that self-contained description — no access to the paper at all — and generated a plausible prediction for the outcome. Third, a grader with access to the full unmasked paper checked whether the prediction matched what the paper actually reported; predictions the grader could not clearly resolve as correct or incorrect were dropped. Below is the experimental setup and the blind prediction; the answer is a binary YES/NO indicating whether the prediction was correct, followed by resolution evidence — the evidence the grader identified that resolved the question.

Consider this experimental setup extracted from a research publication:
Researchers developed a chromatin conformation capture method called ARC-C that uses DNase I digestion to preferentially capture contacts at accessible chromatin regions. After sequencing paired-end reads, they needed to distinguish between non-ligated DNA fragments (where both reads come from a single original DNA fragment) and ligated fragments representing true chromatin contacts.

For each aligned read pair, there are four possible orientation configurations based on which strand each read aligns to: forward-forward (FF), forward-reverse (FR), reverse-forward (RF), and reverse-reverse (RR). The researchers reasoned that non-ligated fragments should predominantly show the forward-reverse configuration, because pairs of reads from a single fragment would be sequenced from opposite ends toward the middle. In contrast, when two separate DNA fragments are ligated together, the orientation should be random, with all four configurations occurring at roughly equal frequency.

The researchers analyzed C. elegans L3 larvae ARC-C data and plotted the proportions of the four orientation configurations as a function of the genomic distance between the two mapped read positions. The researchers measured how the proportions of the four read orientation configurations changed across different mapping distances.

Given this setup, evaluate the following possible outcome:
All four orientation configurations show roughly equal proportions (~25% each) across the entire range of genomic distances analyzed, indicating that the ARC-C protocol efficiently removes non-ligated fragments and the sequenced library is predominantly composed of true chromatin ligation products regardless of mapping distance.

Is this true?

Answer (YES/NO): NO